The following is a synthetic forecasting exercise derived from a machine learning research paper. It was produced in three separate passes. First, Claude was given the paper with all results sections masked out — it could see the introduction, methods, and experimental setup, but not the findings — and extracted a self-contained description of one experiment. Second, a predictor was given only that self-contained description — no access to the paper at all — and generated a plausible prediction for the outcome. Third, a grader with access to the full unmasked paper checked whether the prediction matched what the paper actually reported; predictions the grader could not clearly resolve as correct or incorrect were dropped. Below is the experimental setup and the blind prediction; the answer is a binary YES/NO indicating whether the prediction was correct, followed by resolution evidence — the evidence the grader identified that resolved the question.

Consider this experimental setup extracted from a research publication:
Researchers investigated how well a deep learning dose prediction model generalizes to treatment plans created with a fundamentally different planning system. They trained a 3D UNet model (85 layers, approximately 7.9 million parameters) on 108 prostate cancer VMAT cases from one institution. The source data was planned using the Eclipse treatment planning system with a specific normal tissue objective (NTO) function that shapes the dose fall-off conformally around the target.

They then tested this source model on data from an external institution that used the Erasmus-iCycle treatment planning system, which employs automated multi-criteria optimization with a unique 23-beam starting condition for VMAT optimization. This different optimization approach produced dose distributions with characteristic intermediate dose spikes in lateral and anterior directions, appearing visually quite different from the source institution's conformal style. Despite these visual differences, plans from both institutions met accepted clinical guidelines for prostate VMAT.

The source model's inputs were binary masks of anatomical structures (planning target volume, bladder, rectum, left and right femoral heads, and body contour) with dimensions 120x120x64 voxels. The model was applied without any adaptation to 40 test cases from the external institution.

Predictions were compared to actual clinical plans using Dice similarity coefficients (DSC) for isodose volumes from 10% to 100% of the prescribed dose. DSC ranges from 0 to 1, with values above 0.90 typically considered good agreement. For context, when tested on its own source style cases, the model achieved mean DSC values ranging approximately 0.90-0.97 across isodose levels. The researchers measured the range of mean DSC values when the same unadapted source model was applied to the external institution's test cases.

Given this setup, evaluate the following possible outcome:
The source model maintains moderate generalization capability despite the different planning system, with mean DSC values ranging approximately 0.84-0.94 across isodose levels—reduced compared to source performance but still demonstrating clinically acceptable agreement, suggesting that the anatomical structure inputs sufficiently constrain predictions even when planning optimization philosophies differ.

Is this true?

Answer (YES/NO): NO